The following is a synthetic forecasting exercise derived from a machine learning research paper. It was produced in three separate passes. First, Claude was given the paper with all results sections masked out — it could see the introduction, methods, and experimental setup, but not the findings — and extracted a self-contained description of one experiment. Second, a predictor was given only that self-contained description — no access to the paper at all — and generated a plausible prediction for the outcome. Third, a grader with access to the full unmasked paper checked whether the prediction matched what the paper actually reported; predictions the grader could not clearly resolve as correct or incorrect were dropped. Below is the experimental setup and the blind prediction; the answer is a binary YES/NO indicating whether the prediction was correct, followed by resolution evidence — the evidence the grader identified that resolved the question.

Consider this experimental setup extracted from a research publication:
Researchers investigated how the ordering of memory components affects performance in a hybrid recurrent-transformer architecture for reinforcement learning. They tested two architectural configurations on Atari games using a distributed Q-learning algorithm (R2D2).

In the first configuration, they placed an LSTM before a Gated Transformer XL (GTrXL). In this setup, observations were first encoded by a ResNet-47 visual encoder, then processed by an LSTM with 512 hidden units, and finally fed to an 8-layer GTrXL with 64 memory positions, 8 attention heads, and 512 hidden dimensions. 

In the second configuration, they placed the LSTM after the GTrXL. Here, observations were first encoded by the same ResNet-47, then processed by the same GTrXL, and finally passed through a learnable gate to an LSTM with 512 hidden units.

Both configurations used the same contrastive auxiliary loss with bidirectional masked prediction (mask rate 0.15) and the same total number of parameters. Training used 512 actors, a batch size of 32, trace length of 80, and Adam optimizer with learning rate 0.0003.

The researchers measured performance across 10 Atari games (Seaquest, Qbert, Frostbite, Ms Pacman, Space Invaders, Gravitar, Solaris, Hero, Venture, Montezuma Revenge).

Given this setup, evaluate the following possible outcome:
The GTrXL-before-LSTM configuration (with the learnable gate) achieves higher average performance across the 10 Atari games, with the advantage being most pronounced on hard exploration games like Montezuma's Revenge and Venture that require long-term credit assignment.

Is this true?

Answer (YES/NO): NO